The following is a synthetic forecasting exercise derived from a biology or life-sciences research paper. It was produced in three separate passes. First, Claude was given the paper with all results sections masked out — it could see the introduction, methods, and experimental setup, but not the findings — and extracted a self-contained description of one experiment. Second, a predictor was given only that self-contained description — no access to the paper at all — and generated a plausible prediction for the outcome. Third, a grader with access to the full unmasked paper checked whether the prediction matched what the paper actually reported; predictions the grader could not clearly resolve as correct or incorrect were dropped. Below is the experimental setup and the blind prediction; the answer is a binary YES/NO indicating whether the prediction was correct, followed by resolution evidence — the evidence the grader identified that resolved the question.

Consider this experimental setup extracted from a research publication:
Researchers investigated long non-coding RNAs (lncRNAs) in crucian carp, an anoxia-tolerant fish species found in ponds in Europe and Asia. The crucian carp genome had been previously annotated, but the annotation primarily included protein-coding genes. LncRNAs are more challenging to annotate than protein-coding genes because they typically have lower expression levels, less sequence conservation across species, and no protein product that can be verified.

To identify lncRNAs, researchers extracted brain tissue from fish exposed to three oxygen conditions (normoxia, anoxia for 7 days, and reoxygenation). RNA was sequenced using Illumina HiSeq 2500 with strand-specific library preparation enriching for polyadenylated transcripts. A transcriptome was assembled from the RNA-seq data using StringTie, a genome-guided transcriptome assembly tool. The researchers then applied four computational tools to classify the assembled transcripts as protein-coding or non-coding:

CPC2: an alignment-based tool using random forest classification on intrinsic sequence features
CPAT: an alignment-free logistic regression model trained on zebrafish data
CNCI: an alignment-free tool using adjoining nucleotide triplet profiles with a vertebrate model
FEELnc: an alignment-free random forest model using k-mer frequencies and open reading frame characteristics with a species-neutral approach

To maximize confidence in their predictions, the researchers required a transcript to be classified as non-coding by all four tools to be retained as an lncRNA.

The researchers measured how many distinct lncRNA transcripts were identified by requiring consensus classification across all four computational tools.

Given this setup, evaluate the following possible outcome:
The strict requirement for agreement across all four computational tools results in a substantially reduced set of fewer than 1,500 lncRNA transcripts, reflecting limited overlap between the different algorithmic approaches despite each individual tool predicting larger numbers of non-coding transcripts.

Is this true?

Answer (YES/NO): NO